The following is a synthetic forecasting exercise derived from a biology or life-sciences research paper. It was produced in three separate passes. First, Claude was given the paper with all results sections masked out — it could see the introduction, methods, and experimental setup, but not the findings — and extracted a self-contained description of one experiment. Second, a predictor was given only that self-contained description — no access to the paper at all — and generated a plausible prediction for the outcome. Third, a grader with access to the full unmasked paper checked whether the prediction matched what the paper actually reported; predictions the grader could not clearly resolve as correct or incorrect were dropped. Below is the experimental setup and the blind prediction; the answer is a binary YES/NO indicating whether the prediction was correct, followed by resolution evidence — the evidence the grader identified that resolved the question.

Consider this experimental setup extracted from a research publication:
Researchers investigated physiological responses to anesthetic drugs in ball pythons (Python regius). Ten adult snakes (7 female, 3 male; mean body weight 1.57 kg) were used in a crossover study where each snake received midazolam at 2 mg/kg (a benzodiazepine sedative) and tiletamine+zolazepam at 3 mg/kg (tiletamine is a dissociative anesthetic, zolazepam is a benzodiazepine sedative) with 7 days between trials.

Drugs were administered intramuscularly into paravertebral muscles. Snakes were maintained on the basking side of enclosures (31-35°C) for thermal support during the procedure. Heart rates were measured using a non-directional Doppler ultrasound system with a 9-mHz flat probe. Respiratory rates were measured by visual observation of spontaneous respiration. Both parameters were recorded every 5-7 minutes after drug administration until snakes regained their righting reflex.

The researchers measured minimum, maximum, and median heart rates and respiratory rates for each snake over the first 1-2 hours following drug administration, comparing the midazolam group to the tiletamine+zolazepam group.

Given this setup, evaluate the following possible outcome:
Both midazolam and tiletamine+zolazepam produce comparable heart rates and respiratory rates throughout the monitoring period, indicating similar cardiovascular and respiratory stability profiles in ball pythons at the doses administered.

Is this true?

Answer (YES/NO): NO